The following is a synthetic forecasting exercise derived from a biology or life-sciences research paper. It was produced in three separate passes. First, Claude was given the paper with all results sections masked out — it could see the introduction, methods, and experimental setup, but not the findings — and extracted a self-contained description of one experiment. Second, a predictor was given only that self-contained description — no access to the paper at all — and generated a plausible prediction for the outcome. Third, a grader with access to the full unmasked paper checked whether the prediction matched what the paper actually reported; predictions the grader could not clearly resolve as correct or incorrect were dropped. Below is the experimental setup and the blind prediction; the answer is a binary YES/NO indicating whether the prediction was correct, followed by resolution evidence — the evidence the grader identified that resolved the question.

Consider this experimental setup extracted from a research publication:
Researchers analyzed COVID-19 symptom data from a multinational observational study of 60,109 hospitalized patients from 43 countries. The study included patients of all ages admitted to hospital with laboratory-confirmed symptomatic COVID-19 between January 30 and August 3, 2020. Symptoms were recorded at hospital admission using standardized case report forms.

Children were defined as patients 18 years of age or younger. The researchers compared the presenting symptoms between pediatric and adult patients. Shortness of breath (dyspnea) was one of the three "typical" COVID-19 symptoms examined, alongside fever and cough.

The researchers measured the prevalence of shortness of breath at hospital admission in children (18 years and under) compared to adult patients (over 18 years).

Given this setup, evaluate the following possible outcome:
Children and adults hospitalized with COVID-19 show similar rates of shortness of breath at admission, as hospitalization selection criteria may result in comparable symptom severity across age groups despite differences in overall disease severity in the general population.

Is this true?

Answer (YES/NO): NO